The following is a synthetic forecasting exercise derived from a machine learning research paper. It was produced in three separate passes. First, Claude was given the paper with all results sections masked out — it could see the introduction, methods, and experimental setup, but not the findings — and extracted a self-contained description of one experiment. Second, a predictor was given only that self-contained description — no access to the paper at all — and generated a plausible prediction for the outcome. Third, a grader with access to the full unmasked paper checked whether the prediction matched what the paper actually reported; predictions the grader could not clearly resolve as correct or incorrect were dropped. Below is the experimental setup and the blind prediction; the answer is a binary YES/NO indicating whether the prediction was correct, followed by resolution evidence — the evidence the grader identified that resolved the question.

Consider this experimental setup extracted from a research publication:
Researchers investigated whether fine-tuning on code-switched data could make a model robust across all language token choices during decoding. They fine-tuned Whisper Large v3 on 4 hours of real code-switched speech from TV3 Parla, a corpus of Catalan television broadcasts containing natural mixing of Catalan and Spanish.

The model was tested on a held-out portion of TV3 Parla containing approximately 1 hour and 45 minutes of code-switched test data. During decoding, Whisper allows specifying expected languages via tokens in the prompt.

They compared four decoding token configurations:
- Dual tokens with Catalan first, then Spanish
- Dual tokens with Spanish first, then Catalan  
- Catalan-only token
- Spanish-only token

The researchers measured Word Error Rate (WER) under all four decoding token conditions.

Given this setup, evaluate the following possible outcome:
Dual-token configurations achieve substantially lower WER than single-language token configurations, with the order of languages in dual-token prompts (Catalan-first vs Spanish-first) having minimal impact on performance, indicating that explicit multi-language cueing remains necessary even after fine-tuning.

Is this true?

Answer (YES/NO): NO